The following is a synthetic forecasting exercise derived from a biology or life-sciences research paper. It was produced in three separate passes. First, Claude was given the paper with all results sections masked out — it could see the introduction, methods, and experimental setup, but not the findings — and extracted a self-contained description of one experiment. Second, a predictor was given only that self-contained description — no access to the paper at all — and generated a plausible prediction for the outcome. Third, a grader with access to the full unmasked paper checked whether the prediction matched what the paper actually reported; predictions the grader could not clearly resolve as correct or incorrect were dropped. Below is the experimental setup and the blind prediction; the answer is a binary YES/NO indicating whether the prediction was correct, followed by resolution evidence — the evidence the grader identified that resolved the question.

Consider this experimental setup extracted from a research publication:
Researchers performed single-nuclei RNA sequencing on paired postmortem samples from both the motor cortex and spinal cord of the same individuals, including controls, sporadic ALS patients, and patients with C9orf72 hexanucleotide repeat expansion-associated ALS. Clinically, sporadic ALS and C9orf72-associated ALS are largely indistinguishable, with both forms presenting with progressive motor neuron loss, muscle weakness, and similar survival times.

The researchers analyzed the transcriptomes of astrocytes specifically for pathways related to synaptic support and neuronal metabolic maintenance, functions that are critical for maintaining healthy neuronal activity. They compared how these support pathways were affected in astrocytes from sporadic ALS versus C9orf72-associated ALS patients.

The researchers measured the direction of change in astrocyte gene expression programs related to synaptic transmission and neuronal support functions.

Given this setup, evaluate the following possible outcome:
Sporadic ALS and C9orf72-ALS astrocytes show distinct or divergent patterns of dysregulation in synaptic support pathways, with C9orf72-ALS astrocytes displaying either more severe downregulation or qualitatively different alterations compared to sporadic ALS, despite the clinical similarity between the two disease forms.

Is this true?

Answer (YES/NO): YES